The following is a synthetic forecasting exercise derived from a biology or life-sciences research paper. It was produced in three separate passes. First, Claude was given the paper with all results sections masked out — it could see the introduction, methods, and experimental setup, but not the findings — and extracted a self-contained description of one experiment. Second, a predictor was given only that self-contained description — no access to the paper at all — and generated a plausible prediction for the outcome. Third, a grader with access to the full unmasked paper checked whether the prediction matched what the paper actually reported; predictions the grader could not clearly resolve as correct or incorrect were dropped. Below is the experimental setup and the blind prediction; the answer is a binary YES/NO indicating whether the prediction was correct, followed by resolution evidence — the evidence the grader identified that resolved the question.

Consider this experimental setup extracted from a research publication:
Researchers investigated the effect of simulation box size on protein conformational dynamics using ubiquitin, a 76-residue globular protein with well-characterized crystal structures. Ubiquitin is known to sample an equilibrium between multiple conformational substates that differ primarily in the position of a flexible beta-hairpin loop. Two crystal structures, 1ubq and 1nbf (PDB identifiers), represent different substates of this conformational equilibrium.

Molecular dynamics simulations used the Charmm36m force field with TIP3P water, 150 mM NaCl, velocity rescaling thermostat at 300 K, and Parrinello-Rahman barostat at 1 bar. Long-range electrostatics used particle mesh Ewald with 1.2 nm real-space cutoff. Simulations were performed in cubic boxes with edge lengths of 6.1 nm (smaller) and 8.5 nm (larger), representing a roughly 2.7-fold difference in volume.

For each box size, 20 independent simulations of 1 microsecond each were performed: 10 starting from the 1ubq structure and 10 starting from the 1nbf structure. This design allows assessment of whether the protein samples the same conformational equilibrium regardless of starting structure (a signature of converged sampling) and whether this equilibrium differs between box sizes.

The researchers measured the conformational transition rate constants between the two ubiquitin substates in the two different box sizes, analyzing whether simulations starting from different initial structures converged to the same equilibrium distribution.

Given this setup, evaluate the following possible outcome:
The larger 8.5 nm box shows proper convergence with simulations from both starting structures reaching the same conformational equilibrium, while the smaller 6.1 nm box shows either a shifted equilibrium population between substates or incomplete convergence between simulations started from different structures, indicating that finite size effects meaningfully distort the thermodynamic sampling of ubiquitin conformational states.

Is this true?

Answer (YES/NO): NO